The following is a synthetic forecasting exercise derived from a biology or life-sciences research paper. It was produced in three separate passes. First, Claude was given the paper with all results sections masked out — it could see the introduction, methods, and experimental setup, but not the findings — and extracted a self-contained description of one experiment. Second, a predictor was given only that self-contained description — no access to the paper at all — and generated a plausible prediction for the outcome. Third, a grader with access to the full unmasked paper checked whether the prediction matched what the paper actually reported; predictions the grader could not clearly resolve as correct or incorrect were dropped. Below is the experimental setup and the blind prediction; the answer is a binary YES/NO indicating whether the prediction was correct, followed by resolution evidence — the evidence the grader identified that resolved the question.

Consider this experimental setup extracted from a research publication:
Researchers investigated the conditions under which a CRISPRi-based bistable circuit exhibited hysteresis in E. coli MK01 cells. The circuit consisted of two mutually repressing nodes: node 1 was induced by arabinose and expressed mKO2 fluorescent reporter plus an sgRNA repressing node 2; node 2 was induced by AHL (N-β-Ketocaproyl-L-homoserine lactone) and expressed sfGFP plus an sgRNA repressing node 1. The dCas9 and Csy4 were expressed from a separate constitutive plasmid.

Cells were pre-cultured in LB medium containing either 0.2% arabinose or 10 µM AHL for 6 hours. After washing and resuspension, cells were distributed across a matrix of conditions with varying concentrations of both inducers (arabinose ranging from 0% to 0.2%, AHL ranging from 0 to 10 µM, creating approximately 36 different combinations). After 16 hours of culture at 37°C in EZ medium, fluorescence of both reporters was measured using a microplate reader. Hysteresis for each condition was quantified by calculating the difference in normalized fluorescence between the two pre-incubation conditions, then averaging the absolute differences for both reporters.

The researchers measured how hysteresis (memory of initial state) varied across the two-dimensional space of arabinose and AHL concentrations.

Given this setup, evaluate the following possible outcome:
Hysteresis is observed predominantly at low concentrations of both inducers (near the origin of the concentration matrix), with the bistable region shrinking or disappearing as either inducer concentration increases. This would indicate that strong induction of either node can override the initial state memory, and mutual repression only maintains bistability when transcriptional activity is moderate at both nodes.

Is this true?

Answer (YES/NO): NO